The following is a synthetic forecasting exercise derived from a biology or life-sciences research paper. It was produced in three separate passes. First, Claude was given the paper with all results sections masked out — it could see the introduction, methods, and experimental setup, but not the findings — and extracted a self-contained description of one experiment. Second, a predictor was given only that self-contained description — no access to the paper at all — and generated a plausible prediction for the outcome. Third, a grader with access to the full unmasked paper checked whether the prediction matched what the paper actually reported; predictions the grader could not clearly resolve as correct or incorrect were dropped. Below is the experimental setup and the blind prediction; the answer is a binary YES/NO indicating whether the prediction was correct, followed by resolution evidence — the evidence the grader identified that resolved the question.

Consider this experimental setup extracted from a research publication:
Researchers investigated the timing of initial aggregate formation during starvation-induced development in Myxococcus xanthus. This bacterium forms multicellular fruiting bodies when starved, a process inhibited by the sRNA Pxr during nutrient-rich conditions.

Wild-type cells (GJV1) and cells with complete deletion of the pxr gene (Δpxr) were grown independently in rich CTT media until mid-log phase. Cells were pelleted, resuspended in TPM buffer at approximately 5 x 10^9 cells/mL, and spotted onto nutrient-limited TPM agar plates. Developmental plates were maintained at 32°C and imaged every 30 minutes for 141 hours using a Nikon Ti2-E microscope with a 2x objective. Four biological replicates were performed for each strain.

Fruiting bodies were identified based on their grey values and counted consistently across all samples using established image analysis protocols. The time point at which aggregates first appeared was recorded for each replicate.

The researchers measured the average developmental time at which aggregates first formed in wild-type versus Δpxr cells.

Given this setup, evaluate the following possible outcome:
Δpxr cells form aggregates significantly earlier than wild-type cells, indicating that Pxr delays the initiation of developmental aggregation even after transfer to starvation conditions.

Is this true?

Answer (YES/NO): YES